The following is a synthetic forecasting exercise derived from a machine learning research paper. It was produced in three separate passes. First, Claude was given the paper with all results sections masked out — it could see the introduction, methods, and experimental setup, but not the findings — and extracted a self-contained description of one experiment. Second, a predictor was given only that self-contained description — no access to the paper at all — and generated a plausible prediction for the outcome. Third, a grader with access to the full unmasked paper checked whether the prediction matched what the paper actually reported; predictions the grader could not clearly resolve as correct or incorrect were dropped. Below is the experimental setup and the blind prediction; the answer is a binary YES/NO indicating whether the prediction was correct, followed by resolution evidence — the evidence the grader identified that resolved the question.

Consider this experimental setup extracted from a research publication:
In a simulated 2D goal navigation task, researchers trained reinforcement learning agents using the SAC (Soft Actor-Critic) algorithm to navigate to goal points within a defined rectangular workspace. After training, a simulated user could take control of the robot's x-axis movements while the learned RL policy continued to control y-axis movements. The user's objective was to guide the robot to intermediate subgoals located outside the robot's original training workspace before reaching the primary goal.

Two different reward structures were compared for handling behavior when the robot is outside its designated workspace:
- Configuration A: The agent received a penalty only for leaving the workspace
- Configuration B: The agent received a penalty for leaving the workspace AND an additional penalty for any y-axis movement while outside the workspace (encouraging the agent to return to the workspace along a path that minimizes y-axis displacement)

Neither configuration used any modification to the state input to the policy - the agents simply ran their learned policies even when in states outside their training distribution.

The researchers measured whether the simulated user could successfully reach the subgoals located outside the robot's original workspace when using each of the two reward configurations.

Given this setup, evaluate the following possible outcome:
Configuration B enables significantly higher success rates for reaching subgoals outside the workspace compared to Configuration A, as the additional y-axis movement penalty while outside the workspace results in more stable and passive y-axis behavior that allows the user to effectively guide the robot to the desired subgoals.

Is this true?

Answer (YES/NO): NO